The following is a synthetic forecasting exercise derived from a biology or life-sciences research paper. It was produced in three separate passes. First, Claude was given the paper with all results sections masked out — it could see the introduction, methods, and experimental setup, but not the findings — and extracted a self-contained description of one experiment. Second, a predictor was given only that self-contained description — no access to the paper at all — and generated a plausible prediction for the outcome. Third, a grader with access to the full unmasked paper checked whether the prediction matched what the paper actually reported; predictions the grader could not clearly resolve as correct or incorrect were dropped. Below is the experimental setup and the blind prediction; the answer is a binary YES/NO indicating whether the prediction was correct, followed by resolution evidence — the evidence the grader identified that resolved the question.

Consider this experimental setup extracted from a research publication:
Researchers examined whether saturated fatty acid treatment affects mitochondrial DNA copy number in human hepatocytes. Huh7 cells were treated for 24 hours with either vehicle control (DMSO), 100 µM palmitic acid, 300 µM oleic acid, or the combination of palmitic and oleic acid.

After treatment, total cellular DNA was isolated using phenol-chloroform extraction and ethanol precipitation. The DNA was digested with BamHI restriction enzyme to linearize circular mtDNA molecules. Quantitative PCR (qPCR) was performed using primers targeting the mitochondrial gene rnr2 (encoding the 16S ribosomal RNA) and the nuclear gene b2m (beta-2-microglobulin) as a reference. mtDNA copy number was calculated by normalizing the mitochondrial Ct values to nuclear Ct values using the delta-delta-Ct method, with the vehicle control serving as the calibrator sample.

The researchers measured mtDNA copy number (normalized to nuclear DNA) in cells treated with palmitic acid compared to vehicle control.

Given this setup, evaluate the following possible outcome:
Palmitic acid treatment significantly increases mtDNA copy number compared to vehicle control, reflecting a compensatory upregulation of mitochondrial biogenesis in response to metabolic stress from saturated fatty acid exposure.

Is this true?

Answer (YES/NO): NO